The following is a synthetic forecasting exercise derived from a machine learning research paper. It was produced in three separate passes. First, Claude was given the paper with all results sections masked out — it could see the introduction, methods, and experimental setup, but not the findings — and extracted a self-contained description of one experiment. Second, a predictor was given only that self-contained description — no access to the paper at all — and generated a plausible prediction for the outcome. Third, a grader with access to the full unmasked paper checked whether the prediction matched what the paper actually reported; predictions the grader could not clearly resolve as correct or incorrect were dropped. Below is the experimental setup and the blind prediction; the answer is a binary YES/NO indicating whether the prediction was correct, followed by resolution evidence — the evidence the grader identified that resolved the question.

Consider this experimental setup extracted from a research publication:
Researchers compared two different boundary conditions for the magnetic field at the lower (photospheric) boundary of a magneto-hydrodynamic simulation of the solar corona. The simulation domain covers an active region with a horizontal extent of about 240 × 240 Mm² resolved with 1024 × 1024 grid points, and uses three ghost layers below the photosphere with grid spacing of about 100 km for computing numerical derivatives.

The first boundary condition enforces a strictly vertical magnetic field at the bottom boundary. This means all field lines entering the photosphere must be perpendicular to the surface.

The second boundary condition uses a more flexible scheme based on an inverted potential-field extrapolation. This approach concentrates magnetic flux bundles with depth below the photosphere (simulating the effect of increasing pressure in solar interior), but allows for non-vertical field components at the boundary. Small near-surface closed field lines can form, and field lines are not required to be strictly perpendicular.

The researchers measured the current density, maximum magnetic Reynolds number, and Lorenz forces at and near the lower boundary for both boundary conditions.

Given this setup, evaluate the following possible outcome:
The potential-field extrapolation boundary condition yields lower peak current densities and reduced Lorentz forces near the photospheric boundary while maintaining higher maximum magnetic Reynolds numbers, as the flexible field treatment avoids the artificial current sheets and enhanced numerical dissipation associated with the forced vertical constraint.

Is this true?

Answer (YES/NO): NO